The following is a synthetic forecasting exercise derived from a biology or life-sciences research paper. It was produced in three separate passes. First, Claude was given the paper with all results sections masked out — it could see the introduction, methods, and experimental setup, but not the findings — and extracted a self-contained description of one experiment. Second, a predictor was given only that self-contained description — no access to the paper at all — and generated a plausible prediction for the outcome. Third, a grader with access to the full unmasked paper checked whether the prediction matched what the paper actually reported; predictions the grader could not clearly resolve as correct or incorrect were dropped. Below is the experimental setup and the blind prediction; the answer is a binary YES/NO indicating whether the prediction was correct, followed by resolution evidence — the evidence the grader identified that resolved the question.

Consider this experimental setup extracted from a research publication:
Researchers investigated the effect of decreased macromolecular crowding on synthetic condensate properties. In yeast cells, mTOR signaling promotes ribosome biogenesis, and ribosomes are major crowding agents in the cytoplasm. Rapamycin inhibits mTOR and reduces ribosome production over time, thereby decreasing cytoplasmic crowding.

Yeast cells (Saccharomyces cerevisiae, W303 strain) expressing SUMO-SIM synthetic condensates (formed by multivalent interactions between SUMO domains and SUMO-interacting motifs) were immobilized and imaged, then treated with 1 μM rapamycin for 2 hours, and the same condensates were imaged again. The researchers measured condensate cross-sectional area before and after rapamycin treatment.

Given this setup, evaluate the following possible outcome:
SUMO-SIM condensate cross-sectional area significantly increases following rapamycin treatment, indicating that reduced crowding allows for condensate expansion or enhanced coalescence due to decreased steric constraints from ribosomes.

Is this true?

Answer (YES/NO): NO